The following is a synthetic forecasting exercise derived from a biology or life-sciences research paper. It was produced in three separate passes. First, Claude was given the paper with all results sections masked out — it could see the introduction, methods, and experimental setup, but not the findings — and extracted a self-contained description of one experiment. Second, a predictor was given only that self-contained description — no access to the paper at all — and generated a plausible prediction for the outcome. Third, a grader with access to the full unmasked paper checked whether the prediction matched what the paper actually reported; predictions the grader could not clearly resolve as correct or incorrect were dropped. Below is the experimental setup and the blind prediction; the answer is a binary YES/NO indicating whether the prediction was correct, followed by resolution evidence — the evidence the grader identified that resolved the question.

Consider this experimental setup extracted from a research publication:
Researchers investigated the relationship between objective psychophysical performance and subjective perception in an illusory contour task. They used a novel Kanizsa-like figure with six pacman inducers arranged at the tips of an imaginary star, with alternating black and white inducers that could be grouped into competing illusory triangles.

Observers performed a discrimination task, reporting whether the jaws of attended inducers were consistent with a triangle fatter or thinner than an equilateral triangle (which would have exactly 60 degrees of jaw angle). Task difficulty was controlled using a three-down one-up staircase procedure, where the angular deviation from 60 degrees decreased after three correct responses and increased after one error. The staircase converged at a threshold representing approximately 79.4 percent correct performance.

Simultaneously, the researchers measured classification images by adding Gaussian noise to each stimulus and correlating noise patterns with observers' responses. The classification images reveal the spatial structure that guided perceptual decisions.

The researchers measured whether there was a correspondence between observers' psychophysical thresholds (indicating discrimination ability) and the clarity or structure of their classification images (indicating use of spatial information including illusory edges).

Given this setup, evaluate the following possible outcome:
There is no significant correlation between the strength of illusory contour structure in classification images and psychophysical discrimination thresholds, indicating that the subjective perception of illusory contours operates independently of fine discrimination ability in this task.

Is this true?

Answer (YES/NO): NO